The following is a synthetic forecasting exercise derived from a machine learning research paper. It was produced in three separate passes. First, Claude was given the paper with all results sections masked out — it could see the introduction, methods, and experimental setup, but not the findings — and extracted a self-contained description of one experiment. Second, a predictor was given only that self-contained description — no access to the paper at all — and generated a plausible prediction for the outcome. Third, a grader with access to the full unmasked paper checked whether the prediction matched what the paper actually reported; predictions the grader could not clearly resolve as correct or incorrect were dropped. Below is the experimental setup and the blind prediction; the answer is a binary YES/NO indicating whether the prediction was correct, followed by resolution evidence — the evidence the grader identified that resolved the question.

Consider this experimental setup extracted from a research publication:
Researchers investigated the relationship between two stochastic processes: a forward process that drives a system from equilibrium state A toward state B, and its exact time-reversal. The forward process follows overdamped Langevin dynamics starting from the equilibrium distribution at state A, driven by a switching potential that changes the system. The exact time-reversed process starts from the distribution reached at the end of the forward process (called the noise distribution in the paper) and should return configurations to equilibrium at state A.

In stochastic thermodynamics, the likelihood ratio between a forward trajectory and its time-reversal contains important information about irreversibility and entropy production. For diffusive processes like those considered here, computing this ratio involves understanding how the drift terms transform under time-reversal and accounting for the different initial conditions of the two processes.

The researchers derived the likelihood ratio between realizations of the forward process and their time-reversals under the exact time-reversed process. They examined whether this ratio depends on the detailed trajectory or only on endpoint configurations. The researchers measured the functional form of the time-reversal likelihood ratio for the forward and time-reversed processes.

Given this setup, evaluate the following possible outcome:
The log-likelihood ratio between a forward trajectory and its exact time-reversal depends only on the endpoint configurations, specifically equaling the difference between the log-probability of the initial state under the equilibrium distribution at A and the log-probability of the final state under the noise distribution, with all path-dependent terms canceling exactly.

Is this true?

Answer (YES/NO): YES